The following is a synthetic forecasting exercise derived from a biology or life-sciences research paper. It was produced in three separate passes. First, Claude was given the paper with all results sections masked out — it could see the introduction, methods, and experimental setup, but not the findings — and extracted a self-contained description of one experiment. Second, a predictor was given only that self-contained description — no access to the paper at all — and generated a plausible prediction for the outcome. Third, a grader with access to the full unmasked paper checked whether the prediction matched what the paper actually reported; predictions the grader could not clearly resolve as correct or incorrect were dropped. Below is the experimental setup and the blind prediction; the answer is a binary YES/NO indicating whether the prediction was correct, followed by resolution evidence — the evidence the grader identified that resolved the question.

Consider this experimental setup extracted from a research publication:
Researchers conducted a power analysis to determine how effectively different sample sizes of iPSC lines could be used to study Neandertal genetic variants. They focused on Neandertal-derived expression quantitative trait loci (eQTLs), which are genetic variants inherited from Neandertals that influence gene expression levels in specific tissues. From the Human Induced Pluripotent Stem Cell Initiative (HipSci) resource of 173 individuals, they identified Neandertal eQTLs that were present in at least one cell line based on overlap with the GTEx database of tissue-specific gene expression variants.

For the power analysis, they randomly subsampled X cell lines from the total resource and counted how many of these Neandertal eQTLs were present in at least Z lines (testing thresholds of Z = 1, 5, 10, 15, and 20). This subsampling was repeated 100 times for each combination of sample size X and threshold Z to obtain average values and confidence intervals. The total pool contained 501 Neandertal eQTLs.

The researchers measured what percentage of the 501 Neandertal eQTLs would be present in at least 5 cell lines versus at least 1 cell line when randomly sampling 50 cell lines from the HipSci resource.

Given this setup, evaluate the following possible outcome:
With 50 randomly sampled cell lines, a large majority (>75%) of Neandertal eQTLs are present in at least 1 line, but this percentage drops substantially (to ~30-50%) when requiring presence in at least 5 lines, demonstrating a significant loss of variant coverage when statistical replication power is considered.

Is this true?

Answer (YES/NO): NO